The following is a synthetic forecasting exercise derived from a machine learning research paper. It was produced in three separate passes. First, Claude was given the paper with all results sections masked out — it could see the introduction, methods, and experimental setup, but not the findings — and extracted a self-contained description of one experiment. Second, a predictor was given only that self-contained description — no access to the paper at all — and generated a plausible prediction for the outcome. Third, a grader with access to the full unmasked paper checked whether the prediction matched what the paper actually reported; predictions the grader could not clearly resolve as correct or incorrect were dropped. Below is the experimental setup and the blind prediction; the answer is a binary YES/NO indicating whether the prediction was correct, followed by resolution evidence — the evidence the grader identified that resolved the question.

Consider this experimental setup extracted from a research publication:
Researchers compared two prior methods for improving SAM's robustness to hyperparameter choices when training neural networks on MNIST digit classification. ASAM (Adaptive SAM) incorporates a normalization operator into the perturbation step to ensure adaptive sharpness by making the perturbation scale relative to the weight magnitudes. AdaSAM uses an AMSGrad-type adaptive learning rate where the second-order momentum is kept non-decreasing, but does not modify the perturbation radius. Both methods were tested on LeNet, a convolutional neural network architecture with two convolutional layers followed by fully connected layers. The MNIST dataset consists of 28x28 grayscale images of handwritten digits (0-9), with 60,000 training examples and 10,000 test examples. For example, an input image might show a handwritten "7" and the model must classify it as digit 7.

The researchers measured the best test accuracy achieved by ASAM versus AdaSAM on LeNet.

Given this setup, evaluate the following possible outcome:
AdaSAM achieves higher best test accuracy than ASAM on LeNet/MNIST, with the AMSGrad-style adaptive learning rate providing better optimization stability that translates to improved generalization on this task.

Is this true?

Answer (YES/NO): NO